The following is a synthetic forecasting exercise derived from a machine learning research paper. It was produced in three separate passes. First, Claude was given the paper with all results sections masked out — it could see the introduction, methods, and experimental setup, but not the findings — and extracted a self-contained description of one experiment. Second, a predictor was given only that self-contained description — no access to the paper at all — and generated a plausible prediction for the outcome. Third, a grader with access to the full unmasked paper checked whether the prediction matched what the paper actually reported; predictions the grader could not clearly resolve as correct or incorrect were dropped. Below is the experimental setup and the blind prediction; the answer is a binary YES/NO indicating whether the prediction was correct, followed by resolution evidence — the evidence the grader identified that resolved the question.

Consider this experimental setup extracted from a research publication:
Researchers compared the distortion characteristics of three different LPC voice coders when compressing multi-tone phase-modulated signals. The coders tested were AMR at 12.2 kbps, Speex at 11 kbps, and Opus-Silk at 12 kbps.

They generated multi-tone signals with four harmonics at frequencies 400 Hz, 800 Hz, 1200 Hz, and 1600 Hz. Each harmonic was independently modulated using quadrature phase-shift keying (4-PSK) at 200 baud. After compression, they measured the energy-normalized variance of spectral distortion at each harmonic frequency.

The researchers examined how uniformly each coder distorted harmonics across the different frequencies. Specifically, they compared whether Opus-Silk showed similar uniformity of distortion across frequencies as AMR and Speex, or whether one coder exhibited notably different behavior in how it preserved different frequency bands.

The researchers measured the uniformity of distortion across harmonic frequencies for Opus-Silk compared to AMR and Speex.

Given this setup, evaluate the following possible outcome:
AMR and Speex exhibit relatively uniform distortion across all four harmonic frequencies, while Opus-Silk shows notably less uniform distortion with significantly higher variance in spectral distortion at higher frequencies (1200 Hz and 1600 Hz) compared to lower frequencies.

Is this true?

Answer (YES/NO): YES